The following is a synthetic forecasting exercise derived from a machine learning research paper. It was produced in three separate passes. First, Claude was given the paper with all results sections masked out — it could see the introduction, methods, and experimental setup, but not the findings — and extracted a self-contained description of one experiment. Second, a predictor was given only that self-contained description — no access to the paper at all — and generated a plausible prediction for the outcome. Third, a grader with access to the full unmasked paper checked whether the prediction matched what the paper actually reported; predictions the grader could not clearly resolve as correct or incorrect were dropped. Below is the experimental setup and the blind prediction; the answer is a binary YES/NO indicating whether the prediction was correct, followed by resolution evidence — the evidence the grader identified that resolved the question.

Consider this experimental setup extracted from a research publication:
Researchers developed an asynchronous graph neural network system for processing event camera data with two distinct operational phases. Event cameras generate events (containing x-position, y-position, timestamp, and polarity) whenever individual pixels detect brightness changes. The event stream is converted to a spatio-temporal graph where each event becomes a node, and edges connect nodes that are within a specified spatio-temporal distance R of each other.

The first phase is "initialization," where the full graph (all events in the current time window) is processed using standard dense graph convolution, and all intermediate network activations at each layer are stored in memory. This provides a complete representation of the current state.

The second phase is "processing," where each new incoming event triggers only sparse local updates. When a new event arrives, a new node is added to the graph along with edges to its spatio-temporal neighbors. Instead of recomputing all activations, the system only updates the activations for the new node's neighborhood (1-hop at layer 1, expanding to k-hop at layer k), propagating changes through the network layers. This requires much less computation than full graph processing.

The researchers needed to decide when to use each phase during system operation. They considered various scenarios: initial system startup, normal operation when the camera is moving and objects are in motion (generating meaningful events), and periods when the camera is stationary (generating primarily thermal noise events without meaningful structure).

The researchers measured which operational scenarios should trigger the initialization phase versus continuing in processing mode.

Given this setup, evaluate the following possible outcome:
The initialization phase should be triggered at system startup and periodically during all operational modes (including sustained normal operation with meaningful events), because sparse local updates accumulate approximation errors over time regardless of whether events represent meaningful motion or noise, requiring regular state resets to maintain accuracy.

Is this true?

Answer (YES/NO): NO